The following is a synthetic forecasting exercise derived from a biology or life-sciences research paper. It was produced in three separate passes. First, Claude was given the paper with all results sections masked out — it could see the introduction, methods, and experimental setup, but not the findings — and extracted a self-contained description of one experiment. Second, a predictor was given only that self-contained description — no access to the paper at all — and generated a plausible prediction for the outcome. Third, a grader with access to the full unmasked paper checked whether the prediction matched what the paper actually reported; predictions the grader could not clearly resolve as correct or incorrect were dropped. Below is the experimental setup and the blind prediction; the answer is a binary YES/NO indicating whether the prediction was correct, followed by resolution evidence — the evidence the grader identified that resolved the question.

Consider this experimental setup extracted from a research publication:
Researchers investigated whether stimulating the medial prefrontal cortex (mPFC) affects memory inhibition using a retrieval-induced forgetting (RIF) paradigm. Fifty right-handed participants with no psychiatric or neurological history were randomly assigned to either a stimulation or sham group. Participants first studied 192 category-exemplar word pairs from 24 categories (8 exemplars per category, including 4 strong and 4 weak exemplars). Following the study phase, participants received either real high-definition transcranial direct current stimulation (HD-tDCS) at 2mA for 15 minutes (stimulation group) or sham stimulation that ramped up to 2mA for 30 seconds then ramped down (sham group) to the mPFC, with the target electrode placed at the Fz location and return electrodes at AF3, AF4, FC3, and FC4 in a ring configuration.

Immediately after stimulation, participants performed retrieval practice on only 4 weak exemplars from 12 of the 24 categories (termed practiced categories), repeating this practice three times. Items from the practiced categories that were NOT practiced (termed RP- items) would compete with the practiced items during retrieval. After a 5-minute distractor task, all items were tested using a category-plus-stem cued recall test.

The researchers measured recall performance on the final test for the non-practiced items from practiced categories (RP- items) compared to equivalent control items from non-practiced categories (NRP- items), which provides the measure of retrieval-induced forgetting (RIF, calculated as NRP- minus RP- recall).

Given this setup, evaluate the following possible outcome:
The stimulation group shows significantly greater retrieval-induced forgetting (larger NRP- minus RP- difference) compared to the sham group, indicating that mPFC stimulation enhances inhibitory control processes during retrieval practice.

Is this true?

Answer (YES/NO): NO